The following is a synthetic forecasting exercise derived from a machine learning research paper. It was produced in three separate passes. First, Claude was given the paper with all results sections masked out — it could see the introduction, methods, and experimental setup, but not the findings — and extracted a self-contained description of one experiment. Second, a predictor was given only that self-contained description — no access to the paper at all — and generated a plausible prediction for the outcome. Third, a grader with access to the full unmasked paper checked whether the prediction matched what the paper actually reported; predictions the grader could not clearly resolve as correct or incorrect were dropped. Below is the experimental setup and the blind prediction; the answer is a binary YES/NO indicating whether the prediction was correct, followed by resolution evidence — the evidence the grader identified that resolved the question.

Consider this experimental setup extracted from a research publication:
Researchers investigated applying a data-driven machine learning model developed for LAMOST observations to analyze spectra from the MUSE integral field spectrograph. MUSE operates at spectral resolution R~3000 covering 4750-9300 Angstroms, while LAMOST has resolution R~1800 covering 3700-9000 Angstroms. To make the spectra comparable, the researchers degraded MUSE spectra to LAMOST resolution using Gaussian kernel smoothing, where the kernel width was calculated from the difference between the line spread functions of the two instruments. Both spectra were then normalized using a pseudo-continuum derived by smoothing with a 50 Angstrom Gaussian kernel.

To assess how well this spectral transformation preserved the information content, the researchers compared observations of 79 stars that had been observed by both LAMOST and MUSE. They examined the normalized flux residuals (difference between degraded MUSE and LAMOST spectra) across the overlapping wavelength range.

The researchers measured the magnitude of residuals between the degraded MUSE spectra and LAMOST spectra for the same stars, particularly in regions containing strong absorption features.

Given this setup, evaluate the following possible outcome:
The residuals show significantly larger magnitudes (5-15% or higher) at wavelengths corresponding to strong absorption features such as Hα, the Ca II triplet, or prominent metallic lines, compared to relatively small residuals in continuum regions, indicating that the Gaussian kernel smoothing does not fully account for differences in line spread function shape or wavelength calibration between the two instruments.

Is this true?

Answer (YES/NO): NO